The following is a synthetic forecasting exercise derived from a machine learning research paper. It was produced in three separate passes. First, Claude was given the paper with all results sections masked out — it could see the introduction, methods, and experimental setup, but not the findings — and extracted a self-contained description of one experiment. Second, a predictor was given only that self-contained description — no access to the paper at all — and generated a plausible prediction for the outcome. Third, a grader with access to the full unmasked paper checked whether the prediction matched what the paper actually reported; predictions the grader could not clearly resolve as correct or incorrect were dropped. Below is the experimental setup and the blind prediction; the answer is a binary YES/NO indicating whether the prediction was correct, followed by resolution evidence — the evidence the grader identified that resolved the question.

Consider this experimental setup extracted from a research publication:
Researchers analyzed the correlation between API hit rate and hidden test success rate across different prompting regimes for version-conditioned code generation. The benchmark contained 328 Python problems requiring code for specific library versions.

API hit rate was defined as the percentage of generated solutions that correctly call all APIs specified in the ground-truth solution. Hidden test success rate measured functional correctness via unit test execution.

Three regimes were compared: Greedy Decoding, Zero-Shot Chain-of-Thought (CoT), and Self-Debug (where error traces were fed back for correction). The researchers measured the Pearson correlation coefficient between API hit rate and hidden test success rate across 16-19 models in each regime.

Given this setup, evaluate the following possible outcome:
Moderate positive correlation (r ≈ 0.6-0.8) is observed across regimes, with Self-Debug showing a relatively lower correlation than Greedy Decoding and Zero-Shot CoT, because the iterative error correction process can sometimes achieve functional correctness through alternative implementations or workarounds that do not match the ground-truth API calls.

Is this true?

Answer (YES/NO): NO